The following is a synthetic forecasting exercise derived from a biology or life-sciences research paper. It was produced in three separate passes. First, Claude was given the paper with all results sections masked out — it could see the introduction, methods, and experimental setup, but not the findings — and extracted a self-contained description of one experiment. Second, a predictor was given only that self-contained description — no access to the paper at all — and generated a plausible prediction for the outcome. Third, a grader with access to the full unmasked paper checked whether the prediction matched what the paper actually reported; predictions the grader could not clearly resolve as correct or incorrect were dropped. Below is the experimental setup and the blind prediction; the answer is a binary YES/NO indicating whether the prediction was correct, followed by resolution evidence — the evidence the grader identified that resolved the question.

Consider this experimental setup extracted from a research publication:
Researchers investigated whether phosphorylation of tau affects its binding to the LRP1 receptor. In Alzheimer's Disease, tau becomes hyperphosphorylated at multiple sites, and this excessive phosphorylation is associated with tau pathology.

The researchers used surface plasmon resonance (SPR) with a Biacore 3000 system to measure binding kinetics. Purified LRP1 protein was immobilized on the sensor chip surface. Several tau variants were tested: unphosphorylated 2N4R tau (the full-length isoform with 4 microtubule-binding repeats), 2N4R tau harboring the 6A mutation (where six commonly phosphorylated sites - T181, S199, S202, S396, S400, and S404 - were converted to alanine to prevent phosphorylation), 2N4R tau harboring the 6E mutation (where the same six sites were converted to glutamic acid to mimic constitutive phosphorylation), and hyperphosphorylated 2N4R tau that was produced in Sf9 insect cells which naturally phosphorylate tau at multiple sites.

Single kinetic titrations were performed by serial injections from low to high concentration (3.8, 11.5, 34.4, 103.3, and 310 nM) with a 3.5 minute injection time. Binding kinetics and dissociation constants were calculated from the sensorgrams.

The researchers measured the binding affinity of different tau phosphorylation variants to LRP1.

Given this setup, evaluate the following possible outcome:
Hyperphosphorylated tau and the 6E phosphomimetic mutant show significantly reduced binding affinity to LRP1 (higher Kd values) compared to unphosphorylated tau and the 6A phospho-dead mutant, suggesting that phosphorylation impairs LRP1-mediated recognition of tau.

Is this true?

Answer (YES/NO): YES